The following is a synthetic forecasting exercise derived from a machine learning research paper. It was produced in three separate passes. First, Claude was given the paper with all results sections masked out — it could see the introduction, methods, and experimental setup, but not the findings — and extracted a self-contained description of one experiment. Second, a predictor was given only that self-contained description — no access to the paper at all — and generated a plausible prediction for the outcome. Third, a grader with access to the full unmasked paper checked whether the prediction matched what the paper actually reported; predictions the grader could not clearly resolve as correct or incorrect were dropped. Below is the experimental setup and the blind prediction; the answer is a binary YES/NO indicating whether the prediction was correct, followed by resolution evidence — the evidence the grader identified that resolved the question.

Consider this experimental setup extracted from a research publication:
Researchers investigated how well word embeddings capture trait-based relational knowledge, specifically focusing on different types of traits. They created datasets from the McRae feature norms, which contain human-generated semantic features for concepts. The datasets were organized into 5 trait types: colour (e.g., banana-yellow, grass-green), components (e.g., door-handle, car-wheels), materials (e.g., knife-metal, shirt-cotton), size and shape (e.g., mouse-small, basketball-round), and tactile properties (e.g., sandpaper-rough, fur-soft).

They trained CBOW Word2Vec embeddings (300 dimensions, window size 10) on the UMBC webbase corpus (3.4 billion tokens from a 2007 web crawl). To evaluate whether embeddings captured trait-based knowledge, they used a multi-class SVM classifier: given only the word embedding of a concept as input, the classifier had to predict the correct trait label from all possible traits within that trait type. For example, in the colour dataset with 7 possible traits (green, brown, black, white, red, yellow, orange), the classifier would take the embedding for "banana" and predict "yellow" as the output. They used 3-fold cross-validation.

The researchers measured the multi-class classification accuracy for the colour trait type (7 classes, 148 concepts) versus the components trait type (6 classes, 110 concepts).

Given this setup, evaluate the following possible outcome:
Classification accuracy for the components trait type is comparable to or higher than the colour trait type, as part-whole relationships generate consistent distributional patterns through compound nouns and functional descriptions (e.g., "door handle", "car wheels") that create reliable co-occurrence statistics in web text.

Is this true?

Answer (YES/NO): YES